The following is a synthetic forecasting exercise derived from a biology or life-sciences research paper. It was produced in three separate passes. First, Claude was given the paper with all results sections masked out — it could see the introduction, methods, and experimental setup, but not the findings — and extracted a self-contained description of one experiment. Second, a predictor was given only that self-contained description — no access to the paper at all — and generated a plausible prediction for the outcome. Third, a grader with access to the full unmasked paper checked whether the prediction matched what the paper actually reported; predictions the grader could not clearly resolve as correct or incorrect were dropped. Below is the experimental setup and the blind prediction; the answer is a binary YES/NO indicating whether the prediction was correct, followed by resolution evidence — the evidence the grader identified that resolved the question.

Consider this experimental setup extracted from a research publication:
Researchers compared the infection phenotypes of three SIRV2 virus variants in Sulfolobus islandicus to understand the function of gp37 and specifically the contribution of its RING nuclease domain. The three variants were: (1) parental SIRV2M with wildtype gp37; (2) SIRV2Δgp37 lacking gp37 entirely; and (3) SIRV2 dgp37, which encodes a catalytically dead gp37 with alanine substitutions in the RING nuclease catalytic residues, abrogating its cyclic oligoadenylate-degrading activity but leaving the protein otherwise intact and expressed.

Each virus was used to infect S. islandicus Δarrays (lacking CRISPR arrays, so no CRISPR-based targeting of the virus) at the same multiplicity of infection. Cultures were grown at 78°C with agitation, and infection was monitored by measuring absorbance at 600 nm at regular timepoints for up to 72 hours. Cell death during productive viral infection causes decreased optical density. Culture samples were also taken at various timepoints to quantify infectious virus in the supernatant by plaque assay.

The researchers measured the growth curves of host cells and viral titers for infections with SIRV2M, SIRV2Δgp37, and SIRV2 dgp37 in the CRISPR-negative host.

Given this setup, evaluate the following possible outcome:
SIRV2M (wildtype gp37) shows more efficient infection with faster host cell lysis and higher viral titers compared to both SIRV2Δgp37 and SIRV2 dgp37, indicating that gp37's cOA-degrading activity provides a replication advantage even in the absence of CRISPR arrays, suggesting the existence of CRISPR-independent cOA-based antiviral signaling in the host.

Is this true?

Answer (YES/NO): NO